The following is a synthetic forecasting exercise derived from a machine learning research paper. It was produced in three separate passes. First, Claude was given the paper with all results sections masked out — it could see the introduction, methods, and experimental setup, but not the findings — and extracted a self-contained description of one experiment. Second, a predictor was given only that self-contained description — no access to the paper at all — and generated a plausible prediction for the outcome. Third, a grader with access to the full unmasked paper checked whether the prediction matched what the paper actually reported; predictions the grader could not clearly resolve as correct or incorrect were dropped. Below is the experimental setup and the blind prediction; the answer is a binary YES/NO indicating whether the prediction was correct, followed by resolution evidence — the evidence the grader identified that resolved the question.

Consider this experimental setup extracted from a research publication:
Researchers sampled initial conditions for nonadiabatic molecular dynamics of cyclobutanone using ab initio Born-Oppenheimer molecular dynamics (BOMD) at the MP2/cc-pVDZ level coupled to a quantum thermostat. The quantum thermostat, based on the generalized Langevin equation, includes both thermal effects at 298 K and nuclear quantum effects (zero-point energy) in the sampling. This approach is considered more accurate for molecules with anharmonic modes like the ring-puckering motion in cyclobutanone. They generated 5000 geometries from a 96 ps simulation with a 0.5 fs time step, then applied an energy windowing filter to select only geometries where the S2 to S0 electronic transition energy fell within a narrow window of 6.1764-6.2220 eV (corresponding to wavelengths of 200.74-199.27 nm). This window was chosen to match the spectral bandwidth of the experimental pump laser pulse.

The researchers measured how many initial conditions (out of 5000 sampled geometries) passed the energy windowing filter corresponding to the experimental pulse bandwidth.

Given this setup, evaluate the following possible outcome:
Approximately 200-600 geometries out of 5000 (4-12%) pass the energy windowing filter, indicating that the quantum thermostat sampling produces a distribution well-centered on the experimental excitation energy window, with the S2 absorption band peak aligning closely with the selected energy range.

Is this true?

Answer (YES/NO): NO